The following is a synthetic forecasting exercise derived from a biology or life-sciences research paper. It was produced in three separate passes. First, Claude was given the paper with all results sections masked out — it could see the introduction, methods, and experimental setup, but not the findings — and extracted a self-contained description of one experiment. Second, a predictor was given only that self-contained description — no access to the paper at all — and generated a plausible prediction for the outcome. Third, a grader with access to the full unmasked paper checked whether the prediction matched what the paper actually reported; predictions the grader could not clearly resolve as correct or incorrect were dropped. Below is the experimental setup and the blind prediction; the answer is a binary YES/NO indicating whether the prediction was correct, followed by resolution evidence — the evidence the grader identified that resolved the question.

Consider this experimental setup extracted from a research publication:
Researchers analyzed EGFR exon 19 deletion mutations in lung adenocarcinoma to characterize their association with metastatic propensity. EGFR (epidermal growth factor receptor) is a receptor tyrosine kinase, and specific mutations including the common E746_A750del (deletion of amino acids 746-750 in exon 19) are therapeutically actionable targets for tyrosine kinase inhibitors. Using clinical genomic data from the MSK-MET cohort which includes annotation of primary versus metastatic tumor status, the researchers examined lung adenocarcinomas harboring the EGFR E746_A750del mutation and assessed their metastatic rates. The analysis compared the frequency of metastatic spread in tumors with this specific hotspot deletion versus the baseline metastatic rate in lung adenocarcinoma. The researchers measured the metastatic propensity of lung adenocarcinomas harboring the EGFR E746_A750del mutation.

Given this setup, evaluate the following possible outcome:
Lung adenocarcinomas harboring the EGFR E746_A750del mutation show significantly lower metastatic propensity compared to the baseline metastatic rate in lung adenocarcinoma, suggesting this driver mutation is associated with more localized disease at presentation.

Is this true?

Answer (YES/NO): NO